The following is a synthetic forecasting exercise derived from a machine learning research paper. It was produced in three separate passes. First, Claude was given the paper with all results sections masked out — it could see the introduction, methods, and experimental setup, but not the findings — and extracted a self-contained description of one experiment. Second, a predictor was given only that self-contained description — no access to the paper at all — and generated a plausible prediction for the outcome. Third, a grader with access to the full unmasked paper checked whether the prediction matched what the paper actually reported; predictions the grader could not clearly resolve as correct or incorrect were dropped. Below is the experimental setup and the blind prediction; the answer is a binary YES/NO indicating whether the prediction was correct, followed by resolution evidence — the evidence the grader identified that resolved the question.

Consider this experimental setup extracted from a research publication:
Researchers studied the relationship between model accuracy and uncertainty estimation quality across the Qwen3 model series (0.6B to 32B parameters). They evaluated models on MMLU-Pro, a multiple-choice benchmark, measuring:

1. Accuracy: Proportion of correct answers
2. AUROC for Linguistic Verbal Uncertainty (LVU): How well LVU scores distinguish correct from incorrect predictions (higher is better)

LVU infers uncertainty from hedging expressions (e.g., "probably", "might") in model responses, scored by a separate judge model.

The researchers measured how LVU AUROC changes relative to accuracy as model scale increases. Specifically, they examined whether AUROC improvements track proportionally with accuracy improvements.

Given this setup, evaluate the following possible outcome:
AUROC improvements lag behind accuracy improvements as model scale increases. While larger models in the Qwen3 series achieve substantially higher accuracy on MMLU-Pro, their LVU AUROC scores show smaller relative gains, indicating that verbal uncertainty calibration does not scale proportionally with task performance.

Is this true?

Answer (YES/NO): NO